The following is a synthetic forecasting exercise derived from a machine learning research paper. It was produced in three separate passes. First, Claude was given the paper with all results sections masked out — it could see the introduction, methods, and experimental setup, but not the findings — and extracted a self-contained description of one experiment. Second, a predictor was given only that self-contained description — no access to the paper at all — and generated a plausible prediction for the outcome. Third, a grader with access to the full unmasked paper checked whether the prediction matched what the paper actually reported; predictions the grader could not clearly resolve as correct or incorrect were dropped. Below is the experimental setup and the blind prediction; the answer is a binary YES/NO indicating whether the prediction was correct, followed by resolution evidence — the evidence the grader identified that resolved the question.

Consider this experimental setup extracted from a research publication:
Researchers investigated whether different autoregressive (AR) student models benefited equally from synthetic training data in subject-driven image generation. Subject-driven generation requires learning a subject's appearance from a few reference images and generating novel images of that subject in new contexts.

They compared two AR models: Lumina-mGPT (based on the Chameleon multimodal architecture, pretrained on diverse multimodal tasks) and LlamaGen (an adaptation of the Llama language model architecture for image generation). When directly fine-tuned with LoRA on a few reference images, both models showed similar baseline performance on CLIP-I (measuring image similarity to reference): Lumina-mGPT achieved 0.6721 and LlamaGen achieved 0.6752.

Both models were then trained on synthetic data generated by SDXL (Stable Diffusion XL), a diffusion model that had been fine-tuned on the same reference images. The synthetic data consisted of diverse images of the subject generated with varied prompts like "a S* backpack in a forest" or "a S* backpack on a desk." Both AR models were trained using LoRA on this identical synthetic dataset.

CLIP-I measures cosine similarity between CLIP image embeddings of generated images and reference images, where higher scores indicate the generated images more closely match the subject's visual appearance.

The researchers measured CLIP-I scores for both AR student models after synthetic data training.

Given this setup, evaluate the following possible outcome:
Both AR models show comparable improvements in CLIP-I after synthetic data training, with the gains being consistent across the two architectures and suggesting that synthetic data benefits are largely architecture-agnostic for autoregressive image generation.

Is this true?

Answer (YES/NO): YES